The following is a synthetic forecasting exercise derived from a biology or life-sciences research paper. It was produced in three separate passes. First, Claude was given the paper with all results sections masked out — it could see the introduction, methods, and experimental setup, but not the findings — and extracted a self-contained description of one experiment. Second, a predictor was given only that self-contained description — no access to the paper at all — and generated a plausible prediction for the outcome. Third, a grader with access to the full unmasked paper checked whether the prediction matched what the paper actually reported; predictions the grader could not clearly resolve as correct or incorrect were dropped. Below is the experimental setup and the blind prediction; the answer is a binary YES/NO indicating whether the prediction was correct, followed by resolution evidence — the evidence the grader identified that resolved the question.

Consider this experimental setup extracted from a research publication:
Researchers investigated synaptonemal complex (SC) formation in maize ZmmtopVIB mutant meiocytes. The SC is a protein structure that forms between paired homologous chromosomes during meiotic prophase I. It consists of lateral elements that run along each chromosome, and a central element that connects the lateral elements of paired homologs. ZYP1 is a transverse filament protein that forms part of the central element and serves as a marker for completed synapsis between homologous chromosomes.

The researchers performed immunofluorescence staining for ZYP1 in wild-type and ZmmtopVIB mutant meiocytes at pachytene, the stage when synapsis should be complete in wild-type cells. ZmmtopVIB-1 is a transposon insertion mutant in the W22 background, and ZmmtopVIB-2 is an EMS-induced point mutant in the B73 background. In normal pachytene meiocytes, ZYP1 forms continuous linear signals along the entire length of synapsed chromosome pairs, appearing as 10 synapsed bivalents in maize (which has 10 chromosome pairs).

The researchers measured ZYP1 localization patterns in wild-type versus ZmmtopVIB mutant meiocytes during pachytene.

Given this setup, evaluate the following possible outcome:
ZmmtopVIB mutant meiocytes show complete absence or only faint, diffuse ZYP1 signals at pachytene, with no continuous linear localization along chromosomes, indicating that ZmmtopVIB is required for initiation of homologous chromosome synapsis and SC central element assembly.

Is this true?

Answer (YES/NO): NO